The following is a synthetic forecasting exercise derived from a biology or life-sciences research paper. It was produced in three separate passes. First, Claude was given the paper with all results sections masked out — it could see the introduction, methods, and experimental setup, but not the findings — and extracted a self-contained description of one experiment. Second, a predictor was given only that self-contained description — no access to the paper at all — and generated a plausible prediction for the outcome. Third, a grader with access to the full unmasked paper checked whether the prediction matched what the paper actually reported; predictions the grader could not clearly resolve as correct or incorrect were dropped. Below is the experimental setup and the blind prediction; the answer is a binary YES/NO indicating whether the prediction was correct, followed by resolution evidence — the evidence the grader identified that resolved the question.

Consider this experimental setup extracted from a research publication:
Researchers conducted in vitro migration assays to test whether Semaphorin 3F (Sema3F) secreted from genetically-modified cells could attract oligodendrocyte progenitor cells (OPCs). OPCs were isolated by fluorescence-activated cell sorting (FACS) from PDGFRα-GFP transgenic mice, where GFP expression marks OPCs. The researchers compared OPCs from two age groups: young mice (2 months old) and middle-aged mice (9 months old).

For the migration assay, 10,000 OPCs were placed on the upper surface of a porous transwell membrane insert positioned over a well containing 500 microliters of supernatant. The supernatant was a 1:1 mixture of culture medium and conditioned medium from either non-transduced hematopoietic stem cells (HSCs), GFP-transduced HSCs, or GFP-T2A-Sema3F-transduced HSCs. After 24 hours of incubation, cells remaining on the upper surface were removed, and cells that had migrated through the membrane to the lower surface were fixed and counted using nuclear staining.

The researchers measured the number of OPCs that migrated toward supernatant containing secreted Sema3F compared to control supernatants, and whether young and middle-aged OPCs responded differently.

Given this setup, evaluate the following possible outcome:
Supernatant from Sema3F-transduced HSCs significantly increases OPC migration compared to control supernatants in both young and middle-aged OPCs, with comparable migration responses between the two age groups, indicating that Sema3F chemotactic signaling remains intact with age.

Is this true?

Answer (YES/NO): YES